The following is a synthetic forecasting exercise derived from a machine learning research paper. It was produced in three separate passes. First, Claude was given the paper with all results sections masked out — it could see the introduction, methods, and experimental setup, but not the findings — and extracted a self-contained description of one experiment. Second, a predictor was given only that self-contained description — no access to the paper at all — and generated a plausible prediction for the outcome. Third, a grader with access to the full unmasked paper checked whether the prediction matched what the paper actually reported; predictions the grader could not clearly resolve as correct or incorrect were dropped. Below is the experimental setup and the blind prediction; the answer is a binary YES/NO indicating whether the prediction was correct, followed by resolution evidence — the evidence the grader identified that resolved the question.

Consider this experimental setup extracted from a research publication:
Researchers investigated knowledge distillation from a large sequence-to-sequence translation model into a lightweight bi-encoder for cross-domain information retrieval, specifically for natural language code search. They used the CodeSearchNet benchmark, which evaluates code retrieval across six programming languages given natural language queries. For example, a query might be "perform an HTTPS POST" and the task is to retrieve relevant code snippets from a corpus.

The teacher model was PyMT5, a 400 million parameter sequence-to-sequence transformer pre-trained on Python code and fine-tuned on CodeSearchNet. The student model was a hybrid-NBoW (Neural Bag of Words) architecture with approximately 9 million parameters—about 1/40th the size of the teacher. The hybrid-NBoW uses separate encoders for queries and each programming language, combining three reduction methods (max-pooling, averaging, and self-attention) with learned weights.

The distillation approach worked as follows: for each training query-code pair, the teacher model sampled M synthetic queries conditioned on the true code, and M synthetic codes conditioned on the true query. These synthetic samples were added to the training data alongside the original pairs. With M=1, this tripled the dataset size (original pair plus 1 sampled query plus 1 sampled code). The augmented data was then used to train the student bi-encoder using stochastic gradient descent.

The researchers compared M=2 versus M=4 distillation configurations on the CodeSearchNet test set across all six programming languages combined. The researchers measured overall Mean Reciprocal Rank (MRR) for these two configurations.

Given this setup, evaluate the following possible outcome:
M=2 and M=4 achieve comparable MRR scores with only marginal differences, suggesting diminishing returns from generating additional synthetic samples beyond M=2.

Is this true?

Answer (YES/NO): NO